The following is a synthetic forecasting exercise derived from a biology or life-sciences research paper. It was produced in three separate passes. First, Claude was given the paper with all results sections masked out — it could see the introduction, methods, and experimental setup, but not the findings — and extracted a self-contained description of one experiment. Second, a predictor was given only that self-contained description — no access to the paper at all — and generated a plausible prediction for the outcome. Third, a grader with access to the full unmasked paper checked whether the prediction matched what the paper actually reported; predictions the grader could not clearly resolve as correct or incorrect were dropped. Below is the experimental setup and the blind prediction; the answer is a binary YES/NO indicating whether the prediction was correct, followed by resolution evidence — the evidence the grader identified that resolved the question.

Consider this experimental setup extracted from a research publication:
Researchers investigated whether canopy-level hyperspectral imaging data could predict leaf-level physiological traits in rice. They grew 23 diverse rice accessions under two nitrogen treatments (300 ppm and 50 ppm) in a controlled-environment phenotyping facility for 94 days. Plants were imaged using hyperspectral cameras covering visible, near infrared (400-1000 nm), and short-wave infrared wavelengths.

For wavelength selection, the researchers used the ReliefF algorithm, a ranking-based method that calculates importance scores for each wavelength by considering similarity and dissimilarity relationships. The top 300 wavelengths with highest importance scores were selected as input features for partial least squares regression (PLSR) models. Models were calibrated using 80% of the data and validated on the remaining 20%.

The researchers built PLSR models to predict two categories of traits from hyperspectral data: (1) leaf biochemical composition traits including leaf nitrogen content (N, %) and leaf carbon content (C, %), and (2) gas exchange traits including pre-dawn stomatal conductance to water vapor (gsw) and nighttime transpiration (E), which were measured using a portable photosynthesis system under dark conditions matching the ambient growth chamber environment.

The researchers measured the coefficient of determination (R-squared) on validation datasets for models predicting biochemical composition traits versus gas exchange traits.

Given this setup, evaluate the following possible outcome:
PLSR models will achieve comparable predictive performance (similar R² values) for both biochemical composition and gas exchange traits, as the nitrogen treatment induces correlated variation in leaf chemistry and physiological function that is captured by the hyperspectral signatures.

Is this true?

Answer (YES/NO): NO